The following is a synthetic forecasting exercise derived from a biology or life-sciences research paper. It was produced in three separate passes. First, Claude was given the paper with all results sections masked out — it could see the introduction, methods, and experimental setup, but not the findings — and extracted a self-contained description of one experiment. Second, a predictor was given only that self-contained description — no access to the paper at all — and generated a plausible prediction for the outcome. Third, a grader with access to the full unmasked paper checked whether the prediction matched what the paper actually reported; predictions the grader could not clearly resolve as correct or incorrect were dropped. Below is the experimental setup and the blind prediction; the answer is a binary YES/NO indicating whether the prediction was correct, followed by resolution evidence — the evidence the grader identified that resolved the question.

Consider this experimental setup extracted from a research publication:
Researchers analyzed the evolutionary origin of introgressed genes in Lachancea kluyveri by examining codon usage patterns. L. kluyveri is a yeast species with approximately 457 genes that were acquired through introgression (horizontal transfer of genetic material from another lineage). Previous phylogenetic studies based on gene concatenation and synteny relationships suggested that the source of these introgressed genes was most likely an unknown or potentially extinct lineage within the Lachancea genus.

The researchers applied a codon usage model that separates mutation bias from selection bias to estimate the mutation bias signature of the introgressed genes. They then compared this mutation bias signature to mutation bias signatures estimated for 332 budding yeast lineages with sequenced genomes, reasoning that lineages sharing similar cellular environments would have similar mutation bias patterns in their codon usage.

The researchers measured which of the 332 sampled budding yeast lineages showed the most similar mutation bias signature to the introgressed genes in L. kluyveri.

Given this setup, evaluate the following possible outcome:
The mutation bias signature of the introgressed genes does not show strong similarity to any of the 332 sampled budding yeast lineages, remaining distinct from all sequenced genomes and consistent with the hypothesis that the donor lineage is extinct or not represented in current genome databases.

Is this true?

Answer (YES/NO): NO